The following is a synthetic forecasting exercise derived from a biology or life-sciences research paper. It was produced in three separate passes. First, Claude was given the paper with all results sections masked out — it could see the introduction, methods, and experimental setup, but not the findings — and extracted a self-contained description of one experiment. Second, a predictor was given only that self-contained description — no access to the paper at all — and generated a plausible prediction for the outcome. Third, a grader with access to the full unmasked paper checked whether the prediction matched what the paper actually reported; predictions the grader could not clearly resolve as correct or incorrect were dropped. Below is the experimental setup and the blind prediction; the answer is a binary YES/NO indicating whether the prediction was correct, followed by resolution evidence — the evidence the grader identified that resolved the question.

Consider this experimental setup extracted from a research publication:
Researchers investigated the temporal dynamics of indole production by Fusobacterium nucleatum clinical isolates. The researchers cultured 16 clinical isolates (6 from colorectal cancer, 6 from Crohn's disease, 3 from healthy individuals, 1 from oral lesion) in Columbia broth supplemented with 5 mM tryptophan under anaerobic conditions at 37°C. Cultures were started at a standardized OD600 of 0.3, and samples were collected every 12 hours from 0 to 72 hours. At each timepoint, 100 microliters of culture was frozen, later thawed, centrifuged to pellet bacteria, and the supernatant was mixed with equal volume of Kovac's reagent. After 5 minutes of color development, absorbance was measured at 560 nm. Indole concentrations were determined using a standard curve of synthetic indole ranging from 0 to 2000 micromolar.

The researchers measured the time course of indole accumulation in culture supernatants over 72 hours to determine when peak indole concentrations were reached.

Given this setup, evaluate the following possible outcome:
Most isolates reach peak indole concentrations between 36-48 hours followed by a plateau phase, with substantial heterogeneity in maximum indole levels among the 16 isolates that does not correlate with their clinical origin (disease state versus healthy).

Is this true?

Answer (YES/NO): NO